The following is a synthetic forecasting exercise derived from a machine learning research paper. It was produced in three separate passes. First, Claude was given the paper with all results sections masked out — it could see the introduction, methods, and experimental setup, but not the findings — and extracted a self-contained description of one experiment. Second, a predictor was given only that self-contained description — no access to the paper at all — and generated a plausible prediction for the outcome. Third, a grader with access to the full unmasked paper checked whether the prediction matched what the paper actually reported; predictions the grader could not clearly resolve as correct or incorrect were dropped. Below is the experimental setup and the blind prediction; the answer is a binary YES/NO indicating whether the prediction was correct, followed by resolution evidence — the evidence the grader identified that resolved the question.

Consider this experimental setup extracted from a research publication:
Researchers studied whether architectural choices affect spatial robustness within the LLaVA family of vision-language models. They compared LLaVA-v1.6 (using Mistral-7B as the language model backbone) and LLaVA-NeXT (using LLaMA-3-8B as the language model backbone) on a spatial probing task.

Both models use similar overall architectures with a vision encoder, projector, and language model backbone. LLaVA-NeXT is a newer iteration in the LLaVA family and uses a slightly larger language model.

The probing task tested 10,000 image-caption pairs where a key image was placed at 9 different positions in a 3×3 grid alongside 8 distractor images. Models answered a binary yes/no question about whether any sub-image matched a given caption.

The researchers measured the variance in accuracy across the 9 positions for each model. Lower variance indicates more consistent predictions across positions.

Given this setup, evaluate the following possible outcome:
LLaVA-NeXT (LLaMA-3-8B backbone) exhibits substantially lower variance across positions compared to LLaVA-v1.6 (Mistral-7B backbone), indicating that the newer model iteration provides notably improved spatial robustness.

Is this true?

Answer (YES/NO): NO